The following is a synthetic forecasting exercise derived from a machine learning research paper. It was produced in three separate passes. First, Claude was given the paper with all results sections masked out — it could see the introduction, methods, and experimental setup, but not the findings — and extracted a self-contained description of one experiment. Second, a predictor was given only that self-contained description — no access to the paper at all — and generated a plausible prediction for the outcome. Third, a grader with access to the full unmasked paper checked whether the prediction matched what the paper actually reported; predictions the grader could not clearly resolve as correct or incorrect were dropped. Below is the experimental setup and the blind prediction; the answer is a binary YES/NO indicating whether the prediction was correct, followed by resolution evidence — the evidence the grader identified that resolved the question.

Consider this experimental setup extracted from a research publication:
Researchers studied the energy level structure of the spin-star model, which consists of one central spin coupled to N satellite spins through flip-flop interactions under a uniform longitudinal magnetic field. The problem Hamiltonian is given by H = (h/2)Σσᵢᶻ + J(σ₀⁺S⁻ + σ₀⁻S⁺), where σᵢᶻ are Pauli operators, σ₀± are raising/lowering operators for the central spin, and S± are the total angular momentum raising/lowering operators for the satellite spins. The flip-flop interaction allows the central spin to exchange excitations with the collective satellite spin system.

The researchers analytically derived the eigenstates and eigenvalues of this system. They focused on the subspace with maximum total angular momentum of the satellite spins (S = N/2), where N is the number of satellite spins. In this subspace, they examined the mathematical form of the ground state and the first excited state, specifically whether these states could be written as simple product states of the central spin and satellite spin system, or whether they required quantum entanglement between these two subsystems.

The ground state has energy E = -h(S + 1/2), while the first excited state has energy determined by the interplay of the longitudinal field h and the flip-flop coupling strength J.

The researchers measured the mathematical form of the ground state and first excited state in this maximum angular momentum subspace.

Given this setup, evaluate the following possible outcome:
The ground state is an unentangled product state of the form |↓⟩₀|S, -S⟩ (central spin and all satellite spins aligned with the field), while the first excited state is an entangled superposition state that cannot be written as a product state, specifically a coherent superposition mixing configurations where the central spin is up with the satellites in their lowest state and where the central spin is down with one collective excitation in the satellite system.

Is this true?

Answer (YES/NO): YES